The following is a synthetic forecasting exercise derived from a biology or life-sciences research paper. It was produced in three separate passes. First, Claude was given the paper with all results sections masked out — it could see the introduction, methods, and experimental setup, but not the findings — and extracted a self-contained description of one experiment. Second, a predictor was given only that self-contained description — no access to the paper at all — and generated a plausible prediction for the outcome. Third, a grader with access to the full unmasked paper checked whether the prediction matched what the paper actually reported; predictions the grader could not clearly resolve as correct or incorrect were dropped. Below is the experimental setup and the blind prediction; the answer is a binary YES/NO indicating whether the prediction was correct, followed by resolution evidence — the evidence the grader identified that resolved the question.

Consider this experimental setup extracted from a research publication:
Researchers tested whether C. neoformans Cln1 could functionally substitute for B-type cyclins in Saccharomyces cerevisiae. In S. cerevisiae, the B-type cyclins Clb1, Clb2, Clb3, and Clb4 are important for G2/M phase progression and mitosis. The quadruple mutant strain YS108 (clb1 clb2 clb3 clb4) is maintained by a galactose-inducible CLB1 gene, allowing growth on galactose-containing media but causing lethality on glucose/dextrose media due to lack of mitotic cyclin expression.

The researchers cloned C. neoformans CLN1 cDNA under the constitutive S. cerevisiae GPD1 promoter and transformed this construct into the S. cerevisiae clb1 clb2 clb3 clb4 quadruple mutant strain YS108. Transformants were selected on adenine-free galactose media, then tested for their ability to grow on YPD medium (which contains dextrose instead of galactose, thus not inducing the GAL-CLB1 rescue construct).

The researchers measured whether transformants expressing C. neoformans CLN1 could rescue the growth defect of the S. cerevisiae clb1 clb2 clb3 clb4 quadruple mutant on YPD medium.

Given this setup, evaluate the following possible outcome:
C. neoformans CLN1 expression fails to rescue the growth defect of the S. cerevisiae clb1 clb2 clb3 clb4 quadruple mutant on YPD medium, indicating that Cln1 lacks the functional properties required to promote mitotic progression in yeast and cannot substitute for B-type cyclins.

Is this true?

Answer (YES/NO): YES